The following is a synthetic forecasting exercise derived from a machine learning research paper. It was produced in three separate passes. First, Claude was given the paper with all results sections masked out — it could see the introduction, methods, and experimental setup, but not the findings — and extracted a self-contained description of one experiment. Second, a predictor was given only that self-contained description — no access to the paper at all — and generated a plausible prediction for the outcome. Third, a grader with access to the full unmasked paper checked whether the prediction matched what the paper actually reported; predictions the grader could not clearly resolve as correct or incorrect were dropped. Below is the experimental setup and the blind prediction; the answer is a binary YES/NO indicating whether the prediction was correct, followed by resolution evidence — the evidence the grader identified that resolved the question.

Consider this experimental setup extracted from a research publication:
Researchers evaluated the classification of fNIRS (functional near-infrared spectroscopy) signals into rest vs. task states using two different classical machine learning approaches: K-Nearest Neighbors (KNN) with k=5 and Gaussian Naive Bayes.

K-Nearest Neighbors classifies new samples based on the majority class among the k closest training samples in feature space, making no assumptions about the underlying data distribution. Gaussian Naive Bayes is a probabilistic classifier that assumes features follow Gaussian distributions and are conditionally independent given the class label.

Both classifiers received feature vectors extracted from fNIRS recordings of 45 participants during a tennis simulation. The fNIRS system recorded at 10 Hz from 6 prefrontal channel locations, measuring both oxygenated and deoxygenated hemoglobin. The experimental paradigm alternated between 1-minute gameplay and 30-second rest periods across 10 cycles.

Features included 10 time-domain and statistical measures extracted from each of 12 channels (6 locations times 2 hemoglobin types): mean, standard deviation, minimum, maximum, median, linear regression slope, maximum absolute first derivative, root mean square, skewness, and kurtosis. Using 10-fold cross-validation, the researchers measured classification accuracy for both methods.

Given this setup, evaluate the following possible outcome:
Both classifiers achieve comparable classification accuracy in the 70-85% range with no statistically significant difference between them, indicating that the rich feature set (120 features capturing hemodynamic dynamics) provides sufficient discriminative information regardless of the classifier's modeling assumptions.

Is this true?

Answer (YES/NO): YES